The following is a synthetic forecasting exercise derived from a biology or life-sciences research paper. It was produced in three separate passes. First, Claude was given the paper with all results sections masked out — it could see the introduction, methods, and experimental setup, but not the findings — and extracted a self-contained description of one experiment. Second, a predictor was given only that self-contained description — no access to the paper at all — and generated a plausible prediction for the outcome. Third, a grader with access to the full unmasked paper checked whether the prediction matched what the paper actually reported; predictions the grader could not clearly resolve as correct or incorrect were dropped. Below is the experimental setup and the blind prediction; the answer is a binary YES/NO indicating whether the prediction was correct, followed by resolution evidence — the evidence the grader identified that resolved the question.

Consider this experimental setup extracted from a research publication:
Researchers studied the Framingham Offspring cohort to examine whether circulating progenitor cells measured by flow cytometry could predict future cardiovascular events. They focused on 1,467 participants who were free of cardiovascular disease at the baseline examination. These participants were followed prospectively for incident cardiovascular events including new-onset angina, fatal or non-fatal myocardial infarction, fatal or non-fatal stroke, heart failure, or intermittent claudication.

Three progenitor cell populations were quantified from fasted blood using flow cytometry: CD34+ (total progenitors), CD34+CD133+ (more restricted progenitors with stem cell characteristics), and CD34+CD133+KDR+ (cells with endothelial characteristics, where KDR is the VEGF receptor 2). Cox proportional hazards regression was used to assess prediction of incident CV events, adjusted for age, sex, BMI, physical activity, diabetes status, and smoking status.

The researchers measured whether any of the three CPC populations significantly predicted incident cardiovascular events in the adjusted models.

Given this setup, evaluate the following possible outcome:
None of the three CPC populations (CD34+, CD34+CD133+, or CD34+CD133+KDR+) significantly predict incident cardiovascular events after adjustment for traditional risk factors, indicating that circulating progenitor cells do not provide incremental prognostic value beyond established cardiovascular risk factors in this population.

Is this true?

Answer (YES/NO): YES